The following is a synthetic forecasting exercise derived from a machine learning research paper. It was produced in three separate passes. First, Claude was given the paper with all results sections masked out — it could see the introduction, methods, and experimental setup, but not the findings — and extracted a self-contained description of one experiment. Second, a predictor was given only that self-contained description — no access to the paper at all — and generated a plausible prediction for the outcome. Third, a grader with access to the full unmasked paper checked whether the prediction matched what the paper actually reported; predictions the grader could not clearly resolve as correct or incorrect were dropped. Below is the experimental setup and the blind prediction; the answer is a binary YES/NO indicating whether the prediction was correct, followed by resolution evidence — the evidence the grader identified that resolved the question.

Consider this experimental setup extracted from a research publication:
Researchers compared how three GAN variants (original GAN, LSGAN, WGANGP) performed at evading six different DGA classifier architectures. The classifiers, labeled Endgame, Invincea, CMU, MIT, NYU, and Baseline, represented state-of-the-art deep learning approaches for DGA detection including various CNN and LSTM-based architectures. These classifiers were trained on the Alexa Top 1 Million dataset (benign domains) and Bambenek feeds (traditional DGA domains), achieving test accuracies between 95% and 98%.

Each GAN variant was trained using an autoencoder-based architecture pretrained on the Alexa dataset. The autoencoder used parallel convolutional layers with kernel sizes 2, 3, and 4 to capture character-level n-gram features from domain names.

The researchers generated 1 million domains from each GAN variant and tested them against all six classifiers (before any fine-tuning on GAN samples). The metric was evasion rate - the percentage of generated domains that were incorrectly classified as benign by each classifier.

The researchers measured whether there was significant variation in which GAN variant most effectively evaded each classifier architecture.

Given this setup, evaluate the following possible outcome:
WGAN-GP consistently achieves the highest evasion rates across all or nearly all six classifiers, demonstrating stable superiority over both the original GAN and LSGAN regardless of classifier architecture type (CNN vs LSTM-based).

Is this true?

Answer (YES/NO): NO